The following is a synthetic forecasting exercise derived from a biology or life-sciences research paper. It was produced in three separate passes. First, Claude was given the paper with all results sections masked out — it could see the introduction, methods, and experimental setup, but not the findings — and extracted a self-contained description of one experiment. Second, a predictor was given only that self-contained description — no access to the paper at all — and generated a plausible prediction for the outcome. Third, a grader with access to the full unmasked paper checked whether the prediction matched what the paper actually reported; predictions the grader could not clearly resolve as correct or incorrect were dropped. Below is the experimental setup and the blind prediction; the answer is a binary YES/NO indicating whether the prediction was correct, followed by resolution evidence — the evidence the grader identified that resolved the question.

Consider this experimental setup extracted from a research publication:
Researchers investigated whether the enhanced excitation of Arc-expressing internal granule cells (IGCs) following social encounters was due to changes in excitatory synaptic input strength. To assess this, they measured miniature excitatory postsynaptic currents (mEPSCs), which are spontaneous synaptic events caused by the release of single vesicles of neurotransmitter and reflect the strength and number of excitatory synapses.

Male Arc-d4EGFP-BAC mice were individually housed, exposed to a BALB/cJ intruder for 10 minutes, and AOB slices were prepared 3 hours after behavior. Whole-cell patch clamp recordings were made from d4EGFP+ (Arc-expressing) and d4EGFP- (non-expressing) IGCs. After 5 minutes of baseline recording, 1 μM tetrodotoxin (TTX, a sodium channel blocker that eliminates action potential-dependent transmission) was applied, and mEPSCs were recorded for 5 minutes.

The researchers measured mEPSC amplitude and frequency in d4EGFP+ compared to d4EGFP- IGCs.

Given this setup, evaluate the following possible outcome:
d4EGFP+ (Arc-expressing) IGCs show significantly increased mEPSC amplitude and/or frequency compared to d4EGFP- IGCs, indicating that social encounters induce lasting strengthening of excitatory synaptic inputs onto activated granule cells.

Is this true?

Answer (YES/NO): NO